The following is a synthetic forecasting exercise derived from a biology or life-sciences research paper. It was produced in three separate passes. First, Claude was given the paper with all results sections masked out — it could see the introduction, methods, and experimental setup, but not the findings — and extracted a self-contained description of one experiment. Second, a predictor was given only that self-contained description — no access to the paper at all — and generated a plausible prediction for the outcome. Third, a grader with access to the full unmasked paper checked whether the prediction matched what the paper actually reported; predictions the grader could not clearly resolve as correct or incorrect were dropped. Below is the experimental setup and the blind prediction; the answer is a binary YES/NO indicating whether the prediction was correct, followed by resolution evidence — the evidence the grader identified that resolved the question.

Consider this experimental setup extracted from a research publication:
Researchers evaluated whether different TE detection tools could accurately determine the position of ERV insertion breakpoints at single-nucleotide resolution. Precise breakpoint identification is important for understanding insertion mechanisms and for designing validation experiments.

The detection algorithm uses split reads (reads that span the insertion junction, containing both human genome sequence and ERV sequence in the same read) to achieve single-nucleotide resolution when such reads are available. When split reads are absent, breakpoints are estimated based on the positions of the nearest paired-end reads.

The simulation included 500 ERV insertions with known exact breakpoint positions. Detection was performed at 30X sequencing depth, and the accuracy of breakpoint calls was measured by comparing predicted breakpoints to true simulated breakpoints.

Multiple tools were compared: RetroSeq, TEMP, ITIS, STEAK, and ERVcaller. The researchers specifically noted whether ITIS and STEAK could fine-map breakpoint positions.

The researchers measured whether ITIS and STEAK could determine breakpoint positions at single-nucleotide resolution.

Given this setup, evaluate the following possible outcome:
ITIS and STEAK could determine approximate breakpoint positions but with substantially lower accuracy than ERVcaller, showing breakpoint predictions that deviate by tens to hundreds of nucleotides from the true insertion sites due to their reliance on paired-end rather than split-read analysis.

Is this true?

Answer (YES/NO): NO